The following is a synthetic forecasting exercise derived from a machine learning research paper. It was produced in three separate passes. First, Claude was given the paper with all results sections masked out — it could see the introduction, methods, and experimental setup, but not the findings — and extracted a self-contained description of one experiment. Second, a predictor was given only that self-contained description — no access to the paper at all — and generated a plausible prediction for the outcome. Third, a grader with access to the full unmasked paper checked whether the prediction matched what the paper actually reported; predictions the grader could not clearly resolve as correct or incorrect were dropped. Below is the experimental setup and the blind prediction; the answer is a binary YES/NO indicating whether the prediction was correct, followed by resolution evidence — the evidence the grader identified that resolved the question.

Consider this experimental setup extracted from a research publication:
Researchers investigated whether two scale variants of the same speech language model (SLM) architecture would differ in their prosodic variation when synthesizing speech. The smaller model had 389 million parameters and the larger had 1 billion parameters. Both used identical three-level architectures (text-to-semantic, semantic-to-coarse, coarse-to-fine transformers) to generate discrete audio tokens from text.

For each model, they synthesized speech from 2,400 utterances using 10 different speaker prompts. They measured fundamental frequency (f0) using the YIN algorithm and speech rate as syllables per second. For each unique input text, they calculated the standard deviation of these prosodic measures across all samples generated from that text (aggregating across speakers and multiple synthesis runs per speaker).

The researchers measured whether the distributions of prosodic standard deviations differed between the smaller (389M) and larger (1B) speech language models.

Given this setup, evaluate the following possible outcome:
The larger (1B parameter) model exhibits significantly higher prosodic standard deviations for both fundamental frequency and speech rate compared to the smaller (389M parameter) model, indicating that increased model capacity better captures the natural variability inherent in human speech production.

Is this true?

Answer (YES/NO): NO